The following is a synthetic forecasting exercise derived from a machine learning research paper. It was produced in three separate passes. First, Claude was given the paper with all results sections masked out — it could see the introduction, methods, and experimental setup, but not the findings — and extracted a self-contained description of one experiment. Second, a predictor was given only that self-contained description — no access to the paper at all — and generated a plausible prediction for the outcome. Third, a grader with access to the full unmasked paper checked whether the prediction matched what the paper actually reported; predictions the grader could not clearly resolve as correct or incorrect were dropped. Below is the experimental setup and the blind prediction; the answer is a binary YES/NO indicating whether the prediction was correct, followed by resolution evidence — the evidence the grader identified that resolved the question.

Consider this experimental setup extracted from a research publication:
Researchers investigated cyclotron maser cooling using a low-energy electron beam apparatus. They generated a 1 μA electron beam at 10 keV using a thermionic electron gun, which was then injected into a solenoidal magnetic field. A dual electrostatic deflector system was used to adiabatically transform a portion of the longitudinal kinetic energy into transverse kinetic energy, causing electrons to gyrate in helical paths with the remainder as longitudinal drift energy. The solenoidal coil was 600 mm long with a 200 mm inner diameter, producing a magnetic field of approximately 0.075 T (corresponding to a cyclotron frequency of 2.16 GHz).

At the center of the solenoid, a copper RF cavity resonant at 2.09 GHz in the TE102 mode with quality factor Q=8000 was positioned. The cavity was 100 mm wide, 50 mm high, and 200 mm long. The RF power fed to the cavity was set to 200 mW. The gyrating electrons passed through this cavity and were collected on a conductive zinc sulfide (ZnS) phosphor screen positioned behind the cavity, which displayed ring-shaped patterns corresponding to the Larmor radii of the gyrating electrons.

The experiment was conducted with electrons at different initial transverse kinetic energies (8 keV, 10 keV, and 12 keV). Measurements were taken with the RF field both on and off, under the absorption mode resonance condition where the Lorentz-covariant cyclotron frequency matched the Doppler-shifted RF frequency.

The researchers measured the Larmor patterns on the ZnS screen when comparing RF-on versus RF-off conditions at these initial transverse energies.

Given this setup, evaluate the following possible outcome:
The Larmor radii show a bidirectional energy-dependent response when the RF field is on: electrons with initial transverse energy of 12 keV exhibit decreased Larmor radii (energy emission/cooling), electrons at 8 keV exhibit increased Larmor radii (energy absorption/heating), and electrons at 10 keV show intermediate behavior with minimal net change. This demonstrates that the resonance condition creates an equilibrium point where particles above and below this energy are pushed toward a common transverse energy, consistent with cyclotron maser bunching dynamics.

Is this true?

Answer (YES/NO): NO